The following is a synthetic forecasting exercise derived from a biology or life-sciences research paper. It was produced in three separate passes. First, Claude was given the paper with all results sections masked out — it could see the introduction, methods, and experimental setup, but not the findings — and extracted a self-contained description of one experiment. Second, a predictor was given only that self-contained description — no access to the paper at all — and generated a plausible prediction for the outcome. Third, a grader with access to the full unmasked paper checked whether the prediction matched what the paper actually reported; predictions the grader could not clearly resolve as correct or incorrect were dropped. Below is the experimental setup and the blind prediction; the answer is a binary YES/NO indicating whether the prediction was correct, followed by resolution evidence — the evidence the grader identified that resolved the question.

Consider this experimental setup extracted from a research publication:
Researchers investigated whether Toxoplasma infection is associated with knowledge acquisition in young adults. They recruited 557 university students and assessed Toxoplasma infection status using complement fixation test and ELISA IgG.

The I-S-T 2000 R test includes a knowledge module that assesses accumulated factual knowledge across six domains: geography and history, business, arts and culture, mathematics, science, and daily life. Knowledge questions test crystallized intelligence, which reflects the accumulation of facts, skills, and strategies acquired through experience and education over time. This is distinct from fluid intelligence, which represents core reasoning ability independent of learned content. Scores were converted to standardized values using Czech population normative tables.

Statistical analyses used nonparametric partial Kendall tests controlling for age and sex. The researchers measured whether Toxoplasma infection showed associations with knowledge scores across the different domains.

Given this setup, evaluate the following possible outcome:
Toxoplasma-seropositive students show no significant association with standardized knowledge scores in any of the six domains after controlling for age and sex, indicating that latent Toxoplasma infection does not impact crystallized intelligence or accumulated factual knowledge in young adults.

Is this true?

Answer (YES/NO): YES